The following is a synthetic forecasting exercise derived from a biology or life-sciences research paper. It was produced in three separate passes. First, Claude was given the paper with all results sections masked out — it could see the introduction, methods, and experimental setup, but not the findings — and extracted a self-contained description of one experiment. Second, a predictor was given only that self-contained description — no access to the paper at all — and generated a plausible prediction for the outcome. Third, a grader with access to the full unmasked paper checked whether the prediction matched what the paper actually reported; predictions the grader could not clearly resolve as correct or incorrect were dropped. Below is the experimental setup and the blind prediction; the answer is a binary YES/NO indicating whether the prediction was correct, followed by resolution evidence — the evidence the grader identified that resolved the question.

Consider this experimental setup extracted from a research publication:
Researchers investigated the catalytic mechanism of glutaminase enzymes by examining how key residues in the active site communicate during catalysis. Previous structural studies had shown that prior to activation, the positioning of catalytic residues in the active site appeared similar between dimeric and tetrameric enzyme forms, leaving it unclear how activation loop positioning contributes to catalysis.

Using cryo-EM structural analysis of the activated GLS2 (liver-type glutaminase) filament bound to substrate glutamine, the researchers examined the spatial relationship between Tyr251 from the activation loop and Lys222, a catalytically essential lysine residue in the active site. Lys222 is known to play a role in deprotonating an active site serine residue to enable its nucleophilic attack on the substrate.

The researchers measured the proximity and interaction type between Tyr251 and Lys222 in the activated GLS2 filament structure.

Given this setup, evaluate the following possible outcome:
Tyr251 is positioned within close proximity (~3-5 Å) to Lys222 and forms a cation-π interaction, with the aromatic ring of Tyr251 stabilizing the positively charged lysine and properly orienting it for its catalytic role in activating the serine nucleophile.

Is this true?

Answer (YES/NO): YES